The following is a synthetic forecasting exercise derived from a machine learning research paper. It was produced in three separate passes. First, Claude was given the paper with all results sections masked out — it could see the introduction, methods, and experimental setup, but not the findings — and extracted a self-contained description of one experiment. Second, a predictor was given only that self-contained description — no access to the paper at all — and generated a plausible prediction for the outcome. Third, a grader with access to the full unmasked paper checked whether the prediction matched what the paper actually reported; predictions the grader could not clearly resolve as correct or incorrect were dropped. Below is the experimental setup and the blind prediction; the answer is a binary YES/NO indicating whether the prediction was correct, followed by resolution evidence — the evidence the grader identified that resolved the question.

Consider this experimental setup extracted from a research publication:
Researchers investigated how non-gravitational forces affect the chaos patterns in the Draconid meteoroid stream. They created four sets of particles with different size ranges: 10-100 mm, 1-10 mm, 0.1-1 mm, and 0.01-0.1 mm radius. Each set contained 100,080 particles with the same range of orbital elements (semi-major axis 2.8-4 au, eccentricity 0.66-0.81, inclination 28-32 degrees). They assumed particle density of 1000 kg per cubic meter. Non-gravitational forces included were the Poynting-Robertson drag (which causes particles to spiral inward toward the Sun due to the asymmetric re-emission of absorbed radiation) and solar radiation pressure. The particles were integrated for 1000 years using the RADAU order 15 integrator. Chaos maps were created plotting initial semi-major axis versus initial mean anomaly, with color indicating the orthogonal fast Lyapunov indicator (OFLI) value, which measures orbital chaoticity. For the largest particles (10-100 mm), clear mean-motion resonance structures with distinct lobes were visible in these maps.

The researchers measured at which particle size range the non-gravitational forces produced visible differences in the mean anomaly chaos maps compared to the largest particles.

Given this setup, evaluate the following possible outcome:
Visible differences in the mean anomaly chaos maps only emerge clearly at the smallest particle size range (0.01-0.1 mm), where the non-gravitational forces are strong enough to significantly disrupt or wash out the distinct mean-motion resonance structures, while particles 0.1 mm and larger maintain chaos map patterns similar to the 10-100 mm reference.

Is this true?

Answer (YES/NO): NO